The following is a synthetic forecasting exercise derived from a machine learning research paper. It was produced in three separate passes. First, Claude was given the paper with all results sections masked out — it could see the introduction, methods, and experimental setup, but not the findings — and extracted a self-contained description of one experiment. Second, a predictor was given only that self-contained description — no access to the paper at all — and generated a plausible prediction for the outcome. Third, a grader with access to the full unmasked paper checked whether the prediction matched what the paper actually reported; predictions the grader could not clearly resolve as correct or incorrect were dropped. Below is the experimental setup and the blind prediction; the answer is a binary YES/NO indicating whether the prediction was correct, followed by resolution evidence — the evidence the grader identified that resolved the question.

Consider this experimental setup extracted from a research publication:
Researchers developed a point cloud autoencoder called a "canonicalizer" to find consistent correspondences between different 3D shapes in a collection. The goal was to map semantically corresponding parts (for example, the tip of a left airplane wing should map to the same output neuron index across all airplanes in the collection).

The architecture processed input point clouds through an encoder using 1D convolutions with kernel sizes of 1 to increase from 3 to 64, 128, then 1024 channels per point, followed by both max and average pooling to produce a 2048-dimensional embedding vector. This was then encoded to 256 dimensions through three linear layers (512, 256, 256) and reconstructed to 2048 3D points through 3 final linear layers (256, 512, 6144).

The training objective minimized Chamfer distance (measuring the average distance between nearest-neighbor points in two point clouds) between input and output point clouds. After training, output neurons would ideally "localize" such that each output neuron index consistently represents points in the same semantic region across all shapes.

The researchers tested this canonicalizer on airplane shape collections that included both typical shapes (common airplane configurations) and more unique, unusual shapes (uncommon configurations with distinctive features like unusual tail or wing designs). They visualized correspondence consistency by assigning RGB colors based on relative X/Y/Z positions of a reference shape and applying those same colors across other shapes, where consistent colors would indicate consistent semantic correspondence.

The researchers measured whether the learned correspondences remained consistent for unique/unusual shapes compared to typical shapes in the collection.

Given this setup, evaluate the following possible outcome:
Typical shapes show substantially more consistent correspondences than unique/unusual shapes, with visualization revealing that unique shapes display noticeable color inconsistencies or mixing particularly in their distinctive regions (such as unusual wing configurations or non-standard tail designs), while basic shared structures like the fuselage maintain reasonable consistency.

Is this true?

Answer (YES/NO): YES